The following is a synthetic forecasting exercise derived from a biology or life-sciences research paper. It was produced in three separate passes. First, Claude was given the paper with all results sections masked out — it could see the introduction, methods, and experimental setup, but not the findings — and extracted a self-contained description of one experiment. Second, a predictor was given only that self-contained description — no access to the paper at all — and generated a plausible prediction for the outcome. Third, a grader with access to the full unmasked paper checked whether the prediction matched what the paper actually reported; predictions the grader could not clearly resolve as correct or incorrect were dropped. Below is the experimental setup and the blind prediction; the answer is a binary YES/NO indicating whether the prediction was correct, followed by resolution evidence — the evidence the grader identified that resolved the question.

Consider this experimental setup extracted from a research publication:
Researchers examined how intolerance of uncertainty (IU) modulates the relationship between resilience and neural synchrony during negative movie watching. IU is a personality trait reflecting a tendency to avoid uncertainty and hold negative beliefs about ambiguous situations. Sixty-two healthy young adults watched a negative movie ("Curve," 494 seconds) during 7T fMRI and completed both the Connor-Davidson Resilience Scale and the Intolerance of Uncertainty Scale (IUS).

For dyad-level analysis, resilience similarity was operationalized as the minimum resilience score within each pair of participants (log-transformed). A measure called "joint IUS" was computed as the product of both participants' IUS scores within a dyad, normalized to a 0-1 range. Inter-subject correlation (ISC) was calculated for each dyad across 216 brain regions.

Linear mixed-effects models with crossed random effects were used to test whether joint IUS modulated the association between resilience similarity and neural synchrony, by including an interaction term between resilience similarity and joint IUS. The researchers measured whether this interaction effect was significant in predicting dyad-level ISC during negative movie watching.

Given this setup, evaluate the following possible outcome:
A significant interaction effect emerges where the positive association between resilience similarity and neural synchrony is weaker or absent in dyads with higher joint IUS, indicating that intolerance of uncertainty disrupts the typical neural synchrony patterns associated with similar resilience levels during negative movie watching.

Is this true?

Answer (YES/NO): NO